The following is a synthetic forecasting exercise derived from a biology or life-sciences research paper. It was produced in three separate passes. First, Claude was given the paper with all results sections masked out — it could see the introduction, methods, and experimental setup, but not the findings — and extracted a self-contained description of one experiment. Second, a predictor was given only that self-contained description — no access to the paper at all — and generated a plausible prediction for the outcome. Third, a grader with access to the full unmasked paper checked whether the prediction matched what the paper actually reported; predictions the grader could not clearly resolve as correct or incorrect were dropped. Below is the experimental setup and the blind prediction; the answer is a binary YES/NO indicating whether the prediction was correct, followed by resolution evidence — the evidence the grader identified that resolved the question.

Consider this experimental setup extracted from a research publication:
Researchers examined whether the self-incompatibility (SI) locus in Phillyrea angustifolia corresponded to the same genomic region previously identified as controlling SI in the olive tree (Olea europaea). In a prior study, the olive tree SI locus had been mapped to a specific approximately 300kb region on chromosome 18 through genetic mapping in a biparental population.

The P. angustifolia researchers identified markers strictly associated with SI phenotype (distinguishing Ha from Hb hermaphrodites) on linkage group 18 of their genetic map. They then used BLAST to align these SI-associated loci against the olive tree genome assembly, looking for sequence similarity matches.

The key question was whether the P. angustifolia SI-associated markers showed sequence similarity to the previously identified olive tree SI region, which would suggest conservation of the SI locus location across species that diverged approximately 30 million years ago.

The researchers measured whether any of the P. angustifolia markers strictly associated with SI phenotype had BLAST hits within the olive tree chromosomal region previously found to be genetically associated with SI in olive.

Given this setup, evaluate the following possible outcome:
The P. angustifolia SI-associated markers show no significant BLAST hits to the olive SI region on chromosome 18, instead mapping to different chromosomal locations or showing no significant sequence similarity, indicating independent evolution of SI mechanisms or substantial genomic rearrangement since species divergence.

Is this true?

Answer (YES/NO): NO